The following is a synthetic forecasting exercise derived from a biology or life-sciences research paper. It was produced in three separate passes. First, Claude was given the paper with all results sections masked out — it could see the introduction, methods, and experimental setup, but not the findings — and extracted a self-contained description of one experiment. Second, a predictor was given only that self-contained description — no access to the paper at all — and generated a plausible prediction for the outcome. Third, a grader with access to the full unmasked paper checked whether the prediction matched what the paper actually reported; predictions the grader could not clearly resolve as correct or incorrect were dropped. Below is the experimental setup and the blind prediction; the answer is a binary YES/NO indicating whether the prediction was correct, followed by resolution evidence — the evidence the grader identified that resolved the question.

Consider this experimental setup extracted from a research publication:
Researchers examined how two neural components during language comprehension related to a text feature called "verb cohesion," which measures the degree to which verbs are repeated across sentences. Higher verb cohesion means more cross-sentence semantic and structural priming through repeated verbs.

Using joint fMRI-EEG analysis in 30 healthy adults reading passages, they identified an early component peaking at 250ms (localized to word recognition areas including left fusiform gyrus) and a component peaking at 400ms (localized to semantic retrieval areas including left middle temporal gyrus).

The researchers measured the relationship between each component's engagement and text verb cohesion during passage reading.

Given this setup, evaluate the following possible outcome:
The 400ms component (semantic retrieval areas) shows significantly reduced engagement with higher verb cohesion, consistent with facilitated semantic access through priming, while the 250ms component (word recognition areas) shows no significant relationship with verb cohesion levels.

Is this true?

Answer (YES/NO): NO